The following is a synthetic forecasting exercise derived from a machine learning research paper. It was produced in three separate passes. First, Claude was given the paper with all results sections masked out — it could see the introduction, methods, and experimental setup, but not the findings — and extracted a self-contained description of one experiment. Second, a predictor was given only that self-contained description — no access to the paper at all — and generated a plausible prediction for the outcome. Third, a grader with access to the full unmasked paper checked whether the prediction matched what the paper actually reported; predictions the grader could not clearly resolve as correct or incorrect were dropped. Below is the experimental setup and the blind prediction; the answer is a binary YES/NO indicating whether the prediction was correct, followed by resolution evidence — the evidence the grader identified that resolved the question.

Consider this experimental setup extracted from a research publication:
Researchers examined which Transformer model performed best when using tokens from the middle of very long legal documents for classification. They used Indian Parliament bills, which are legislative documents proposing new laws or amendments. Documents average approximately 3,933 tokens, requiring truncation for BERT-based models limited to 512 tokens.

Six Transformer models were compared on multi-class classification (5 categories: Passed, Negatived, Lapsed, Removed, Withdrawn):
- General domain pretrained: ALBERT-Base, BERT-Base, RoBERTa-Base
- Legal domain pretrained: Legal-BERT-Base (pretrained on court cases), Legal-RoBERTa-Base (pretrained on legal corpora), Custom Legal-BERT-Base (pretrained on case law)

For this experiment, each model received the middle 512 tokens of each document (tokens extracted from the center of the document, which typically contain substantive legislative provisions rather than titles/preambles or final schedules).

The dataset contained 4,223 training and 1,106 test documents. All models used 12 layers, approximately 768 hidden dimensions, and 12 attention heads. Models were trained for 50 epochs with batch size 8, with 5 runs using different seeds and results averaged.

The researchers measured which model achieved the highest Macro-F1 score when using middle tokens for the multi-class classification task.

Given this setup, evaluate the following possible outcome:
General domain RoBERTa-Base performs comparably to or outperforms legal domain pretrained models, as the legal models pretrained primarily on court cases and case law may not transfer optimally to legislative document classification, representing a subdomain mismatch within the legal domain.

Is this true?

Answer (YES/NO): NO